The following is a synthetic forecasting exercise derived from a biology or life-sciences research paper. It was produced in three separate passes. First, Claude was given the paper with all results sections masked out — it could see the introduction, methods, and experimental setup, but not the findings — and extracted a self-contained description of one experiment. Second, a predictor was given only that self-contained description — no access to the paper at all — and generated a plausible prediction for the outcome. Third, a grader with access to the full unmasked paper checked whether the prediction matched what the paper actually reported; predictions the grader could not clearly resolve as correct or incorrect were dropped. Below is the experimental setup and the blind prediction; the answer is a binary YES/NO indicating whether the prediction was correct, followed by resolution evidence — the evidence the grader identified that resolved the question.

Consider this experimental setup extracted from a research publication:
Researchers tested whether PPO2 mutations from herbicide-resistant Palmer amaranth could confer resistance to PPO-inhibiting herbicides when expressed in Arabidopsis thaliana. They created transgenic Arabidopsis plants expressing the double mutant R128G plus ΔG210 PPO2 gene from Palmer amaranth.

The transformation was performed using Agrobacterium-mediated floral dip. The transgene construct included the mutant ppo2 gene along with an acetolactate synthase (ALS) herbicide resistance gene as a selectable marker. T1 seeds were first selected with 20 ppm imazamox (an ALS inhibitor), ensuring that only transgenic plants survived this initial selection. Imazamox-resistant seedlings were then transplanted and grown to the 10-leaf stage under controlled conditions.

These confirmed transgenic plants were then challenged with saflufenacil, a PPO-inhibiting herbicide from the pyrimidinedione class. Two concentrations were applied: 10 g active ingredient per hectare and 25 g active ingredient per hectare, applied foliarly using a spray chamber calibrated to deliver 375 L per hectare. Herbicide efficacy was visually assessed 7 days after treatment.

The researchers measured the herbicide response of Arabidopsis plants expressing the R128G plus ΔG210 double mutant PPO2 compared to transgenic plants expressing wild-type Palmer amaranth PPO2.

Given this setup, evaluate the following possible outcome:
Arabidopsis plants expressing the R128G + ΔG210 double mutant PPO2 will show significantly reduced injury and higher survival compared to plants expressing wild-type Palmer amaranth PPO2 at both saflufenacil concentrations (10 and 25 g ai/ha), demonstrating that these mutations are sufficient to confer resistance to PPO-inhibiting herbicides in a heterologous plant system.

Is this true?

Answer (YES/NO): NO